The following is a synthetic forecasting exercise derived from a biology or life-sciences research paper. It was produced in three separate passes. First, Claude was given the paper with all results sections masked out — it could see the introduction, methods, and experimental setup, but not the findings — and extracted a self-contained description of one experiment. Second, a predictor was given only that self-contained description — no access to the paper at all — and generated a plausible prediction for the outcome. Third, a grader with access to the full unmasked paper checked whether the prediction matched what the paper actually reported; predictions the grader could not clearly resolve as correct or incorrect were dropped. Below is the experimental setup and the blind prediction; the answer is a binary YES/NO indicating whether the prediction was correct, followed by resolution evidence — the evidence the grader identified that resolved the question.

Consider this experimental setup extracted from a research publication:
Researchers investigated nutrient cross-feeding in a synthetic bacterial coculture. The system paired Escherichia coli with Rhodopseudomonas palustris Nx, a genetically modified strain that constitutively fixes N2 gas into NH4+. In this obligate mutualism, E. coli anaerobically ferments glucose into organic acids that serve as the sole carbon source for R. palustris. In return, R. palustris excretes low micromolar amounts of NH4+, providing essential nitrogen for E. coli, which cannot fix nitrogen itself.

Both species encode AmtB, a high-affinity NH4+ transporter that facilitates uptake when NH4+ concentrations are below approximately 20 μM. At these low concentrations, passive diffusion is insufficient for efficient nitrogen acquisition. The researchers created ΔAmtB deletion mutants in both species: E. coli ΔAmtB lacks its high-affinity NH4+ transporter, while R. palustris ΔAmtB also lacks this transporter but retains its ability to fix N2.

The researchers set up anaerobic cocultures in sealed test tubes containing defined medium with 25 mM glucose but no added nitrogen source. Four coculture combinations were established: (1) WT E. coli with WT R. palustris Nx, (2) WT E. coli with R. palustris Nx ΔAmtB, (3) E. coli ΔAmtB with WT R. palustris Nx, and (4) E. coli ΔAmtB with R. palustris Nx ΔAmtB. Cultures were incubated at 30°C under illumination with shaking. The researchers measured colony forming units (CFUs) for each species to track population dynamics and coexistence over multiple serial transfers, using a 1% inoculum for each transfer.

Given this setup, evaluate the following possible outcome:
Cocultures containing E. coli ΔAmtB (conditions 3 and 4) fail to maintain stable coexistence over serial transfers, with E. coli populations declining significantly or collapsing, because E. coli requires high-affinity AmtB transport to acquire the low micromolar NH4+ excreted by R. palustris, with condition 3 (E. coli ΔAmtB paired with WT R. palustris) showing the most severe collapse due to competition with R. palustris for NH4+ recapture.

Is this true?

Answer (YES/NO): NO